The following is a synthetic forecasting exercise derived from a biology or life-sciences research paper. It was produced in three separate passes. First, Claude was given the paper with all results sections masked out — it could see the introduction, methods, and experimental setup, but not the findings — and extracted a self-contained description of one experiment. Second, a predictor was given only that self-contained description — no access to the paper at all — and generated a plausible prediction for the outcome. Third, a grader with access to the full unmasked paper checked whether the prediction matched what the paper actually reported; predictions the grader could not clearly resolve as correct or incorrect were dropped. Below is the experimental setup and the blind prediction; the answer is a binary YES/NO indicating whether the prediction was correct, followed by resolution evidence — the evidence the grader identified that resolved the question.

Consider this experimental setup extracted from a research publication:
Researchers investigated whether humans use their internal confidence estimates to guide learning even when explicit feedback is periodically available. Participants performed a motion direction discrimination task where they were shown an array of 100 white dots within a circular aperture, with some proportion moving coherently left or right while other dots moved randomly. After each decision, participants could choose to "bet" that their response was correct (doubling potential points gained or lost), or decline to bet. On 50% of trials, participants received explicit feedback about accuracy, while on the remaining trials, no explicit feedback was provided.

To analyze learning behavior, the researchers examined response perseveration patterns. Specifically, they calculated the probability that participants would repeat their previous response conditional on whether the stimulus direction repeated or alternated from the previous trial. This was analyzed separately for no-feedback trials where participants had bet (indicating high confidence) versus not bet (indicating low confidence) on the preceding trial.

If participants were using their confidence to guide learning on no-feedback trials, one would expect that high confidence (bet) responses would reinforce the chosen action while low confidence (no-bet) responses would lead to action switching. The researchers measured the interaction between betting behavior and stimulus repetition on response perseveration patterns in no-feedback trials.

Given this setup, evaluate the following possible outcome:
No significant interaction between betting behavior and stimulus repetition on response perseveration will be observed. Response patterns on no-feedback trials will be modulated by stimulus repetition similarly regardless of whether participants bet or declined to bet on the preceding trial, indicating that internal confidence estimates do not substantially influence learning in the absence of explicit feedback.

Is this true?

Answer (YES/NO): NO